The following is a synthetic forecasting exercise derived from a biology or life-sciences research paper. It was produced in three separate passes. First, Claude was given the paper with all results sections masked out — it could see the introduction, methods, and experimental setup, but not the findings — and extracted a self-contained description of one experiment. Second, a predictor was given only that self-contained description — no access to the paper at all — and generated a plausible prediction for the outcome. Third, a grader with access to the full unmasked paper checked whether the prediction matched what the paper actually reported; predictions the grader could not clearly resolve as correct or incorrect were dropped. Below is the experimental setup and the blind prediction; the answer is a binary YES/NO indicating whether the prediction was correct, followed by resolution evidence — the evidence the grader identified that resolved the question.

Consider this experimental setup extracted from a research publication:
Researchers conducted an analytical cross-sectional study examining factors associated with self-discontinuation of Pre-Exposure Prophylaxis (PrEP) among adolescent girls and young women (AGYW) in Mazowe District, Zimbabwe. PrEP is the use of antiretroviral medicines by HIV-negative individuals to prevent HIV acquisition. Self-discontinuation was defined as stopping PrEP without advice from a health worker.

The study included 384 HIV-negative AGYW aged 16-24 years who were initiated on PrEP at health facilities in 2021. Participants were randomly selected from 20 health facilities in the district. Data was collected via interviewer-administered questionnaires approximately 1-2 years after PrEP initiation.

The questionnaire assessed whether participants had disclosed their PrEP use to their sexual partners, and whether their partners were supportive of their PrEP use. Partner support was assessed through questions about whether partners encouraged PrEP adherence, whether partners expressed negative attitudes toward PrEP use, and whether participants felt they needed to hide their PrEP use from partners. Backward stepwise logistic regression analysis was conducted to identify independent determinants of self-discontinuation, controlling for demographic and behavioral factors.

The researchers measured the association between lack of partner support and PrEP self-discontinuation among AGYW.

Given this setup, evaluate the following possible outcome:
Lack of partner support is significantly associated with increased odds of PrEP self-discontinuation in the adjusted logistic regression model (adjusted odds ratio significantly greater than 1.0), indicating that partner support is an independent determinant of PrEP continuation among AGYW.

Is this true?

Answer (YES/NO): YES